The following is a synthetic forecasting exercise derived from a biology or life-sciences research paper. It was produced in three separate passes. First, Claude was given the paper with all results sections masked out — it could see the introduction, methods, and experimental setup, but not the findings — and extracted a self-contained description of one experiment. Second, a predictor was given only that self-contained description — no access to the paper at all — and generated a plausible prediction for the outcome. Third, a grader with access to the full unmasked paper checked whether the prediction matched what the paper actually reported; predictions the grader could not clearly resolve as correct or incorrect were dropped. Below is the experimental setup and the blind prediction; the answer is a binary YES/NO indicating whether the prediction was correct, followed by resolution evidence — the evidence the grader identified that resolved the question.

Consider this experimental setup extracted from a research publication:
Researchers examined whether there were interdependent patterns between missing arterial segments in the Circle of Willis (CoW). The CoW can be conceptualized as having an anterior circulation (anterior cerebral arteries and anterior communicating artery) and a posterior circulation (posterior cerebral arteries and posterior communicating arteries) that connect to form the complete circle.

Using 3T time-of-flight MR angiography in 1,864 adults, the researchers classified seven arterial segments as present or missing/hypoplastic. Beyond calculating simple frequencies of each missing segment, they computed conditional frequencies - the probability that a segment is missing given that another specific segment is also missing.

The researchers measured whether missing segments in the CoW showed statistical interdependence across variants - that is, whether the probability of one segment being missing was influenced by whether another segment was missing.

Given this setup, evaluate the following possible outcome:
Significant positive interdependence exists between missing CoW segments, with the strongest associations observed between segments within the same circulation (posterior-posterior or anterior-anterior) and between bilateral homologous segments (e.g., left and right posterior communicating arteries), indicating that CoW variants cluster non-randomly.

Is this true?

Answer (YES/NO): NO